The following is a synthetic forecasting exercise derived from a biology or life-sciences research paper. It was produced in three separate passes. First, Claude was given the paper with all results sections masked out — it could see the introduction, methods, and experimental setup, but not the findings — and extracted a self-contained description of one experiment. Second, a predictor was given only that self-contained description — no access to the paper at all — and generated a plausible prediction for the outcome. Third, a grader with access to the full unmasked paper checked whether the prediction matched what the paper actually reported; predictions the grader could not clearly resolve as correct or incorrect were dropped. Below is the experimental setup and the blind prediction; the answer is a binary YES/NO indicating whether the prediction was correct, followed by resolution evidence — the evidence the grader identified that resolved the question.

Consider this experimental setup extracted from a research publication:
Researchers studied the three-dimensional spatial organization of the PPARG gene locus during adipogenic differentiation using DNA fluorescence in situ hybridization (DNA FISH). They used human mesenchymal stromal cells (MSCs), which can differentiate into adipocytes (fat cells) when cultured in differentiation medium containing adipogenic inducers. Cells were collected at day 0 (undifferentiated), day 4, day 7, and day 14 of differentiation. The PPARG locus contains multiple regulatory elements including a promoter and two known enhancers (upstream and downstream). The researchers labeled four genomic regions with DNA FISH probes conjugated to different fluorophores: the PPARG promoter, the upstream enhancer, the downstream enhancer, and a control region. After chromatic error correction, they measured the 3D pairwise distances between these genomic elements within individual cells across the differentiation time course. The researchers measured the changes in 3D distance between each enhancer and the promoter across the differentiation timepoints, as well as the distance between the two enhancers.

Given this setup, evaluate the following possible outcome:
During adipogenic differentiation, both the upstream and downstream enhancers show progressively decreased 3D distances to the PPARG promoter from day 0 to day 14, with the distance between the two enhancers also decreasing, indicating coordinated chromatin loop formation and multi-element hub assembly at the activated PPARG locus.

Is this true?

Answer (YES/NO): NO